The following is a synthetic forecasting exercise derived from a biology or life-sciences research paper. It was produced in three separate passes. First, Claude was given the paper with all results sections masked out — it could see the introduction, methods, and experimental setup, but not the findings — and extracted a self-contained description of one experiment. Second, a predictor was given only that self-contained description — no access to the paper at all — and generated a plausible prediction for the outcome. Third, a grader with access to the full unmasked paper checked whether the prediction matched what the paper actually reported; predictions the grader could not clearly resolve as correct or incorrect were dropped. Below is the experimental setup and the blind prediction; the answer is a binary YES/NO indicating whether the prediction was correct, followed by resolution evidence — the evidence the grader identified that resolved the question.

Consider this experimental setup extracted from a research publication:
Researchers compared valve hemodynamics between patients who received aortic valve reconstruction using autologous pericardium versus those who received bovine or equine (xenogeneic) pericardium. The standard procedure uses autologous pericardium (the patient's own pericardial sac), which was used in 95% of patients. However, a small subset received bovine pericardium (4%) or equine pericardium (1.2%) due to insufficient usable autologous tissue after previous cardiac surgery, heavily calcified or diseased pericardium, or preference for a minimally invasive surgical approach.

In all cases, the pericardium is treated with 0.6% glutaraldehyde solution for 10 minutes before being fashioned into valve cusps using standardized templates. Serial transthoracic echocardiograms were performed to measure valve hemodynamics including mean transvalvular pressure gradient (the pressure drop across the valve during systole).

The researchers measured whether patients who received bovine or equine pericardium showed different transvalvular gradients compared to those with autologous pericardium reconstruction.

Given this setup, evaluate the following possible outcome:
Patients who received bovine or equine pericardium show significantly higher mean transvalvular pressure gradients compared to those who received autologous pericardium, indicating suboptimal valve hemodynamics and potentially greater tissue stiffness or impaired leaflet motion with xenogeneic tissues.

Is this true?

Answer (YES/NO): NO